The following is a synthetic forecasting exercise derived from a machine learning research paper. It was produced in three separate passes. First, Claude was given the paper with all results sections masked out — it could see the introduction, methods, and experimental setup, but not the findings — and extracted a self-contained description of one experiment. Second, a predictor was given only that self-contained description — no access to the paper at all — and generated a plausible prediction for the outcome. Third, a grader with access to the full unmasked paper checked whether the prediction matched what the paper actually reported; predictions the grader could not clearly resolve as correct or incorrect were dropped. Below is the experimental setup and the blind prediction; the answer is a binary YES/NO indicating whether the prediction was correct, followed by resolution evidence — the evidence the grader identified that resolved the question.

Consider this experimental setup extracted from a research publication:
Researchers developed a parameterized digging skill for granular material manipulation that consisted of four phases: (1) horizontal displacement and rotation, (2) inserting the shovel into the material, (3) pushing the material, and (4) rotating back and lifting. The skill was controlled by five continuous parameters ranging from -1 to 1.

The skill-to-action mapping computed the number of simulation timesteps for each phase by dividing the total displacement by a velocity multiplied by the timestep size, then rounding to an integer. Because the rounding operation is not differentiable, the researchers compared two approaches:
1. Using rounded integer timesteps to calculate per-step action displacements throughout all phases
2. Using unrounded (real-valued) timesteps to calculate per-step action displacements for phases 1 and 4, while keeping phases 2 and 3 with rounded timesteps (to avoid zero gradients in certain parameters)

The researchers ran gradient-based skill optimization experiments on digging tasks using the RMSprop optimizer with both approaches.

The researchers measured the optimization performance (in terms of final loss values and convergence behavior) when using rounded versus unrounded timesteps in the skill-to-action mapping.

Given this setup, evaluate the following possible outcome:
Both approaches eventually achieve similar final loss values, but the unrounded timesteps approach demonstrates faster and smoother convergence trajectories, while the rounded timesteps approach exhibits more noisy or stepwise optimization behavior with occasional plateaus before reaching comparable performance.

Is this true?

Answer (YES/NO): NO